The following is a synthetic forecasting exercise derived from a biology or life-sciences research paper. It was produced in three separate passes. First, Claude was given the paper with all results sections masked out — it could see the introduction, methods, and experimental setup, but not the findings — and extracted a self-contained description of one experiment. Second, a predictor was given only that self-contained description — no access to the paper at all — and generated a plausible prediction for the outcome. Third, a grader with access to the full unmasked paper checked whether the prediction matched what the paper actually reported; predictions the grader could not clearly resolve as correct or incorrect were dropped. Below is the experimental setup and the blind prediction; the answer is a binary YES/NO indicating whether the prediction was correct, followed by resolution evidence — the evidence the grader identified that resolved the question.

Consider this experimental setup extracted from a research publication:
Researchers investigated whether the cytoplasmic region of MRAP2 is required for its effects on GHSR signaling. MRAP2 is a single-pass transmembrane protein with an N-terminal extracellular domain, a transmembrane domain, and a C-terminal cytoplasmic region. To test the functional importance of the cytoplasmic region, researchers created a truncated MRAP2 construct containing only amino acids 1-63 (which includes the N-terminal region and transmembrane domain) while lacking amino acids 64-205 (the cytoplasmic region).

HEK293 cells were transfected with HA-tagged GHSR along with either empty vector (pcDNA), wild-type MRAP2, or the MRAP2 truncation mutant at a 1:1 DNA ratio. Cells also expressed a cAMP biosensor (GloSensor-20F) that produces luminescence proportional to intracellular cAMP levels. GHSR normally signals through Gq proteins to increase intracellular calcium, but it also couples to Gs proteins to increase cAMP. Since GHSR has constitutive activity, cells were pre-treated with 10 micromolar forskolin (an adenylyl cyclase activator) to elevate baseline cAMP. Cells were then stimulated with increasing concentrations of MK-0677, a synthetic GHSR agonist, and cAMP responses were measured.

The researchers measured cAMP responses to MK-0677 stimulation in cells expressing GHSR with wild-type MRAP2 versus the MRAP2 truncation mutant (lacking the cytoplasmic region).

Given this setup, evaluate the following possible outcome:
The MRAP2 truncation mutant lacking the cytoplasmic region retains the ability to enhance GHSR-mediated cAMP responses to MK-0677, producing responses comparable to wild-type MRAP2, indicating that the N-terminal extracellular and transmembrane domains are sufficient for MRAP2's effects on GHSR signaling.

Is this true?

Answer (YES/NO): NO